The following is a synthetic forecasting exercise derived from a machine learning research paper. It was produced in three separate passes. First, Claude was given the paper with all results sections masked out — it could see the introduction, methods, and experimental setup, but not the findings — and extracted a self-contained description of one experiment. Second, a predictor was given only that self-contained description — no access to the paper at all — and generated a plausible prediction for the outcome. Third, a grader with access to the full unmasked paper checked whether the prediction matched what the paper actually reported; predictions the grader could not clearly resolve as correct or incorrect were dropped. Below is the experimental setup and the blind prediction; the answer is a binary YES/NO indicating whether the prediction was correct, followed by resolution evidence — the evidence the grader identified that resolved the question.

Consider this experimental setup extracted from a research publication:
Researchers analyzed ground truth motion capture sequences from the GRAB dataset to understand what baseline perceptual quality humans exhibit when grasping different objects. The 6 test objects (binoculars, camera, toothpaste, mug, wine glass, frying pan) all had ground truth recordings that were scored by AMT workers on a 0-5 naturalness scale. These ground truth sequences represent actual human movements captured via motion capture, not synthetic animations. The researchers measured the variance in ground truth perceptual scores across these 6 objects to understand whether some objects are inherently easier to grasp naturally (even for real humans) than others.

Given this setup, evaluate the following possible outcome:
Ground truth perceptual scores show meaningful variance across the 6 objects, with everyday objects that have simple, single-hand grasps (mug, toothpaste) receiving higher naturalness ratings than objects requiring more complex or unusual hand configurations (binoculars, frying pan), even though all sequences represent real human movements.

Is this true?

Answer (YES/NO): NO